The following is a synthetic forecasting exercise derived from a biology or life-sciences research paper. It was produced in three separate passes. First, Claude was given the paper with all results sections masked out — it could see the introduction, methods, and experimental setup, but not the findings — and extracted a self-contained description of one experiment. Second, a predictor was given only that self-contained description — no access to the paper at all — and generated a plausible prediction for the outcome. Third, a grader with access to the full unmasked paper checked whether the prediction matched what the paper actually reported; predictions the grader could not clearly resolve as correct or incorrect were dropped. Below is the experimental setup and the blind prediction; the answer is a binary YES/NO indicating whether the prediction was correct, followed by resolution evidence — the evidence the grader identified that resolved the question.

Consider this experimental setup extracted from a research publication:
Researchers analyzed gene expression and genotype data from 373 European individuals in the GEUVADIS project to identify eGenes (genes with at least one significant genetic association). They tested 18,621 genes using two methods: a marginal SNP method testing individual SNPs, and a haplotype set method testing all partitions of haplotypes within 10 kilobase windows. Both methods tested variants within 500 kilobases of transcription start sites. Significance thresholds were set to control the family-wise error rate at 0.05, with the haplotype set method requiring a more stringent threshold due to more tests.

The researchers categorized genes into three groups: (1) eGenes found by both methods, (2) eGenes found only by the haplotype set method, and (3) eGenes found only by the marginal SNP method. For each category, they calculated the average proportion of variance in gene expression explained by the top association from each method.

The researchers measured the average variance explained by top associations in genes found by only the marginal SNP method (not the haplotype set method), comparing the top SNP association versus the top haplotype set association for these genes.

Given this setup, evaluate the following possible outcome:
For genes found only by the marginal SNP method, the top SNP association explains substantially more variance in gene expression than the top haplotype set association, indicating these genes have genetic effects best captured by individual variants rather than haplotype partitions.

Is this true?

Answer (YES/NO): NO